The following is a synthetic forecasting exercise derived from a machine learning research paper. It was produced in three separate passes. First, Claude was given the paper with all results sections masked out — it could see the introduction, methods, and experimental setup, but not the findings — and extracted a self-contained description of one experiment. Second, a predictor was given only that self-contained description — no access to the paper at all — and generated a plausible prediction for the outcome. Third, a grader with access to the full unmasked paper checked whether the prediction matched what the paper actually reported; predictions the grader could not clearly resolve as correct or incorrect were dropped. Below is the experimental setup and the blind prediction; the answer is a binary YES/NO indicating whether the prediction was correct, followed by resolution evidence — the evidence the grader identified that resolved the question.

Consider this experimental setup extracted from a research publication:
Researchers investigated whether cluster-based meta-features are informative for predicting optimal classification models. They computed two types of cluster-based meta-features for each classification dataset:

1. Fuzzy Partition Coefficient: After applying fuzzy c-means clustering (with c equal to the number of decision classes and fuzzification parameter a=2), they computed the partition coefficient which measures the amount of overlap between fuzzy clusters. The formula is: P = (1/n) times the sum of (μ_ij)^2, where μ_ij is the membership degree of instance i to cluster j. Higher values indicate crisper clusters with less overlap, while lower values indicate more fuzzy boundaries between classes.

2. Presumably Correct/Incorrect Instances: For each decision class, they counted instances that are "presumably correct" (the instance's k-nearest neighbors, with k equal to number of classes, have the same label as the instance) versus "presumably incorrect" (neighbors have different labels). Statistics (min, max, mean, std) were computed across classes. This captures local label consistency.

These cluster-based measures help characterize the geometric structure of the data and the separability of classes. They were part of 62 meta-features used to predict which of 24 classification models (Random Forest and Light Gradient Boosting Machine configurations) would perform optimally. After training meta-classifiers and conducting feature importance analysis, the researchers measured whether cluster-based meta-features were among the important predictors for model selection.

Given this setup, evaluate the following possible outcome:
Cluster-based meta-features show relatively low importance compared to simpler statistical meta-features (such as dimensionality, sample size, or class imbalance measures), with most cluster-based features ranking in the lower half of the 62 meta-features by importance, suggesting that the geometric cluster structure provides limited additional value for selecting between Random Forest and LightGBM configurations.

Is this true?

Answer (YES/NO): NO